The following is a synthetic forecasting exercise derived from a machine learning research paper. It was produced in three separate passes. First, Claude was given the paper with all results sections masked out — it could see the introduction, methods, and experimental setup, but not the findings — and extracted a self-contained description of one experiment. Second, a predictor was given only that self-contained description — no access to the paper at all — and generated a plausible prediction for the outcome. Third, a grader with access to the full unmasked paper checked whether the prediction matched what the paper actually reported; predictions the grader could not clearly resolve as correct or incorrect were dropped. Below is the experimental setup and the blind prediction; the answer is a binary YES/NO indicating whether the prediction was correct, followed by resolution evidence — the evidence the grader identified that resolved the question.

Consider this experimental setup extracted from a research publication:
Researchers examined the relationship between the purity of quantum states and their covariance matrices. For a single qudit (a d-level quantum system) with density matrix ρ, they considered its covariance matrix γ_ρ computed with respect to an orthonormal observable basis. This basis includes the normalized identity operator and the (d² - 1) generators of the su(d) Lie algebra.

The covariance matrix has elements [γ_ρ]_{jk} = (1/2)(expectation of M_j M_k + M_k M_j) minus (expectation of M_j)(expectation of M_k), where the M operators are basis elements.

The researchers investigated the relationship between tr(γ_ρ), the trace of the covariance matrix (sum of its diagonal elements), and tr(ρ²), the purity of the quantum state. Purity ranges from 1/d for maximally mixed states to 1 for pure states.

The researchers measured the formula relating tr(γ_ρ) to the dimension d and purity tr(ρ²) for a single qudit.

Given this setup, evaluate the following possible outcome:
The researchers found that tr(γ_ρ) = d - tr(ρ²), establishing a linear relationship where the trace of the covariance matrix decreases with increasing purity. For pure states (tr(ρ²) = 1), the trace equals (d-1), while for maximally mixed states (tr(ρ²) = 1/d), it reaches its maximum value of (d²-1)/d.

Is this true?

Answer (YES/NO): YES